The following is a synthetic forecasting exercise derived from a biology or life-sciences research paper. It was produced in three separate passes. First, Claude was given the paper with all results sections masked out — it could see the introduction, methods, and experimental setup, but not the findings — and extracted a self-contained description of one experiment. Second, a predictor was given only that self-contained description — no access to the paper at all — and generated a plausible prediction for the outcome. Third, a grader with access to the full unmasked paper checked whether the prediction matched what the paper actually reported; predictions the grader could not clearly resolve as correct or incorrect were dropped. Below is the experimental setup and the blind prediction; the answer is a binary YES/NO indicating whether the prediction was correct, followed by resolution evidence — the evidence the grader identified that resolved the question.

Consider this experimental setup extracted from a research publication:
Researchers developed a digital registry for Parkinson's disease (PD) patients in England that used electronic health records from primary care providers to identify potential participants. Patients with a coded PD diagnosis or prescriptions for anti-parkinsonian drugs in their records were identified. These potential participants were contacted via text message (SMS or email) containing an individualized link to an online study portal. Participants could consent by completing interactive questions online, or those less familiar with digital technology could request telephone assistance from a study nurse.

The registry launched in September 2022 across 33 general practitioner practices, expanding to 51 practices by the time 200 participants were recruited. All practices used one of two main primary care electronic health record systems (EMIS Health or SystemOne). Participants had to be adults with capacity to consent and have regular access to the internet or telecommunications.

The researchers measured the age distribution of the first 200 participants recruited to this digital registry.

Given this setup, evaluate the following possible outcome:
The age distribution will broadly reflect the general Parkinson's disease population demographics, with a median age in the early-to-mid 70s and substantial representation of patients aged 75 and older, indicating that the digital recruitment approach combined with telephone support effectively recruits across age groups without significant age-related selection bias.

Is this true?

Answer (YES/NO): YES